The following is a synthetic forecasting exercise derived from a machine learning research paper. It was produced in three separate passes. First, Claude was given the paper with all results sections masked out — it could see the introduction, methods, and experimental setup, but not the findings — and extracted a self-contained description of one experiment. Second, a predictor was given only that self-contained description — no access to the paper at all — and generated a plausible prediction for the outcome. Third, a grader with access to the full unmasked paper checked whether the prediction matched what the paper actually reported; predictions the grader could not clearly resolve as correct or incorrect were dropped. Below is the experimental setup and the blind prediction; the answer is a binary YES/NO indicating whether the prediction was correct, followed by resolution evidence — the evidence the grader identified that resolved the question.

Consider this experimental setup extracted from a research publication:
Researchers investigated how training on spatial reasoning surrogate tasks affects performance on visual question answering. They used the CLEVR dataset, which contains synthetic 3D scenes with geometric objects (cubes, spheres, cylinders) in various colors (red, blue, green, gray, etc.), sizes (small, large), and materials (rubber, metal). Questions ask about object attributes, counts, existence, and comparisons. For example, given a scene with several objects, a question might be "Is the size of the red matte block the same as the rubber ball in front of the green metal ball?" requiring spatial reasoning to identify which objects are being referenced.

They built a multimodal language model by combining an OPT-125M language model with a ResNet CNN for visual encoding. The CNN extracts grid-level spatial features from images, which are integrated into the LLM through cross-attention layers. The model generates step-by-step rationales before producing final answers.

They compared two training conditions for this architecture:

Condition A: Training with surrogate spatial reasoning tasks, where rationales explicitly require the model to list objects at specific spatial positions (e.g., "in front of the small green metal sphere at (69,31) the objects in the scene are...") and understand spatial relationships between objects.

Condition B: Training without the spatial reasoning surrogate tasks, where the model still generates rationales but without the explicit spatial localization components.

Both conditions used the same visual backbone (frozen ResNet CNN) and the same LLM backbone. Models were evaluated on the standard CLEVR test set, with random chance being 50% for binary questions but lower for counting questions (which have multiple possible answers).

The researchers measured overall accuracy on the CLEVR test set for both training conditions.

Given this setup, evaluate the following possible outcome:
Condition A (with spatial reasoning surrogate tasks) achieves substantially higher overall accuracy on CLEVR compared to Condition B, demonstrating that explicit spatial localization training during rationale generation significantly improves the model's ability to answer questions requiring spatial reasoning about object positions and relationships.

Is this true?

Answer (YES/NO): YES